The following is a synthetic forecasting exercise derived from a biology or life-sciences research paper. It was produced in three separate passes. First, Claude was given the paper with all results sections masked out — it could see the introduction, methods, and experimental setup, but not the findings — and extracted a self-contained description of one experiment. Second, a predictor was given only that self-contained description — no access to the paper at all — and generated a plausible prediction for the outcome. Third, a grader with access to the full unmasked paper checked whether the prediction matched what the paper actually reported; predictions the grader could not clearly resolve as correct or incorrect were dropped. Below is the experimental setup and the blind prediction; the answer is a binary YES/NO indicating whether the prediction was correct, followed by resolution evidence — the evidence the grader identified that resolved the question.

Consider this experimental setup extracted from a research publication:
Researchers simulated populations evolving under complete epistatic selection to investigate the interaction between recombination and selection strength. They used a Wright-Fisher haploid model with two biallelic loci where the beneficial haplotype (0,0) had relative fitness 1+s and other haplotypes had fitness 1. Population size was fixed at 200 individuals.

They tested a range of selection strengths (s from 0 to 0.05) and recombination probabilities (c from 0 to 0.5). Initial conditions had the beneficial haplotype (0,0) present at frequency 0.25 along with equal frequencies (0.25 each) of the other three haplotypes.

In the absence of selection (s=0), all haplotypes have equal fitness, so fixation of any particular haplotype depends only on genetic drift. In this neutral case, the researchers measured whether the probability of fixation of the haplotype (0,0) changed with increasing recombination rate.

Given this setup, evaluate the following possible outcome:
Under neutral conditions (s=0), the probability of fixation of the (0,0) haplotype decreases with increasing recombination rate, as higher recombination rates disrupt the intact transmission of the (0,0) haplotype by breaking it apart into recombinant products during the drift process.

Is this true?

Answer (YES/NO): NO